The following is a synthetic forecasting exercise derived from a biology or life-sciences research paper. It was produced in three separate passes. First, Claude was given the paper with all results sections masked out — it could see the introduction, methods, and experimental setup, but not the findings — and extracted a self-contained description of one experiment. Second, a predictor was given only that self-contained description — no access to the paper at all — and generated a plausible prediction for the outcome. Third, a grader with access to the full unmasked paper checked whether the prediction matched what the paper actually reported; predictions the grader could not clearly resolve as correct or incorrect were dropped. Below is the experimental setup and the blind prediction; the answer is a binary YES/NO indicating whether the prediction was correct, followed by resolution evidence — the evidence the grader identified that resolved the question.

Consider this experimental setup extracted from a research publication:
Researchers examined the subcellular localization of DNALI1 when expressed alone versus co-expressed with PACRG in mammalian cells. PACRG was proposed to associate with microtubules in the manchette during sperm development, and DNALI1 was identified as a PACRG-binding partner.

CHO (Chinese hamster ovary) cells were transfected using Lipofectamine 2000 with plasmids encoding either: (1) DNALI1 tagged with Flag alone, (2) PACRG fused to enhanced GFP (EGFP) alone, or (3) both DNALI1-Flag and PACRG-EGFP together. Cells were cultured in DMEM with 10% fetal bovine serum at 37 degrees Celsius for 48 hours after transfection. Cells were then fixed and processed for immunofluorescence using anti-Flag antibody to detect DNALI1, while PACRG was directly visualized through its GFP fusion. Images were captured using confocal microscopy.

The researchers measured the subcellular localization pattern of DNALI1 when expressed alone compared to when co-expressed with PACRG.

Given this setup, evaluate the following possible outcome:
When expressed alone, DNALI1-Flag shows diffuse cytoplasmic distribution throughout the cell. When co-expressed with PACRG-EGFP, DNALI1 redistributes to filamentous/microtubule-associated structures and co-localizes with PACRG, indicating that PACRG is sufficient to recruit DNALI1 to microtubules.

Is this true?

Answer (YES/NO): NO